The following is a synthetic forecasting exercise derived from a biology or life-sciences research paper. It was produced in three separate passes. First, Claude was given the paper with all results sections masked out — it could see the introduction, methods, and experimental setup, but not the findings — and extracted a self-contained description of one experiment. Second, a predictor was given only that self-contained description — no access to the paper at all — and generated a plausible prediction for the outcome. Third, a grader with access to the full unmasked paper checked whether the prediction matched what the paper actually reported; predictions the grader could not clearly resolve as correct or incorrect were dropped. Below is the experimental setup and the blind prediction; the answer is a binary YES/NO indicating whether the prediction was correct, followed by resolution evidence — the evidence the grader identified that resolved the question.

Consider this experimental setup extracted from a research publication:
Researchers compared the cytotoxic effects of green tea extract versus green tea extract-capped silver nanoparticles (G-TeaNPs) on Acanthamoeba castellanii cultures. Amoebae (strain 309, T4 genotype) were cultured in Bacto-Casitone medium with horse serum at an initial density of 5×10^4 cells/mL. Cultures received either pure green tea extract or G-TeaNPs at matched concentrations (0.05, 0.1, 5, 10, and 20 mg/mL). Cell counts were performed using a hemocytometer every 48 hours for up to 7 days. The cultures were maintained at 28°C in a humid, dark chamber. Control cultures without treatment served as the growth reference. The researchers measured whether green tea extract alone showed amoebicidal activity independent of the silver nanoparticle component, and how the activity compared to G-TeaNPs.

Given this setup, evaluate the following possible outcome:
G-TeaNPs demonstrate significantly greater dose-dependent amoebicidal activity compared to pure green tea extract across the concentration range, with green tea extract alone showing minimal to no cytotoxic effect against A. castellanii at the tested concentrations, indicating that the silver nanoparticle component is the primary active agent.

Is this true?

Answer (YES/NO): NO